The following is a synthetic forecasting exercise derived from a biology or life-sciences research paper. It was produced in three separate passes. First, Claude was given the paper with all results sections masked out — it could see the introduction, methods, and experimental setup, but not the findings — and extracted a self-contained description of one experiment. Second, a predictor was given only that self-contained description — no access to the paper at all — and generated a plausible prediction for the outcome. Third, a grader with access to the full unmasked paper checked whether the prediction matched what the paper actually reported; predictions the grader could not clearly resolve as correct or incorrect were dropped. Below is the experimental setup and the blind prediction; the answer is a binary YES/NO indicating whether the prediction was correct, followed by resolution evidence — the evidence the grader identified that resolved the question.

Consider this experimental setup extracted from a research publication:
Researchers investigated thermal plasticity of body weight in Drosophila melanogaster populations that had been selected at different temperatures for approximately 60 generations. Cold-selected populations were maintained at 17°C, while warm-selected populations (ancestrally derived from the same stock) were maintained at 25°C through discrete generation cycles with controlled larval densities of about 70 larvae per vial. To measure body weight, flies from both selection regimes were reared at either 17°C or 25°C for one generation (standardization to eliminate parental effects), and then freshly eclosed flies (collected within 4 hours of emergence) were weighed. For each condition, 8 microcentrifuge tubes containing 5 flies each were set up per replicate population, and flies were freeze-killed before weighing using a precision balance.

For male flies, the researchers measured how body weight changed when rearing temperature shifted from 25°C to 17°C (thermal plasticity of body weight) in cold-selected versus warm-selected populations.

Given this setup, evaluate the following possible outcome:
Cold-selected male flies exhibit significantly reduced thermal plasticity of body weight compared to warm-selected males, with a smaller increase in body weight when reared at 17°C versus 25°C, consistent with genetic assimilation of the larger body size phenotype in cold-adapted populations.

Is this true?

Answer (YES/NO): NO